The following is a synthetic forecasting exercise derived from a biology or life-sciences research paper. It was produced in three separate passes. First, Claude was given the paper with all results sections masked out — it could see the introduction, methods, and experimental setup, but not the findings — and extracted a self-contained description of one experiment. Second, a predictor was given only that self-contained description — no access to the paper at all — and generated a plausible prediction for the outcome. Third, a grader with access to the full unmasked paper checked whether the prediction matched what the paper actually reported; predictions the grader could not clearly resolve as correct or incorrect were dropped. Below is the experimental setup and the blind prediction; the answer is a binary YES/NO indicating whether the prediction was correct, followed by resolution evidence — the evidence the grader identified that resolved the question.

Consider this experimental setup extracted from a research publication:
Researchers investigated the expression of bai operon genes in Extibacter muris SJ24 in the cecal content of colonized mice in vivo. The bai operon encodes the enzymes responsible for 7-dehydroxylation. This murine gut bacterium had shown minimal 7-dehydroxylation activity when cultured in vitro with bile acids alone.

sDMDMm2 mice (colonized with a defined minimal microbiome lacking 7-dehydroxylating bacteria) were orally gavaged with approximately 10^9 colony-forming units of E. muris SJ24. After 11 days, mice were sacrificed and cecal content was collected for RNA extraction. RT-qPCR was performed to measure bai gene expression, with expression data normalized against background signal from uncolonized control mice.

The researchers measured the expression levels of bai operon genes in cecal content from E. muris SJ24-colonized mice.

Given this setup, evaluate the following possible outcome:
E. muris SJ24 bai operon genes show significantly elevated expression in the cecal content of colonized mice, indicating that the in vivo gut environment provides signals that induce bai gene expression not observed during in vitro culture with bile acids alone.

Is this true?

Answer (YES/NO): NO